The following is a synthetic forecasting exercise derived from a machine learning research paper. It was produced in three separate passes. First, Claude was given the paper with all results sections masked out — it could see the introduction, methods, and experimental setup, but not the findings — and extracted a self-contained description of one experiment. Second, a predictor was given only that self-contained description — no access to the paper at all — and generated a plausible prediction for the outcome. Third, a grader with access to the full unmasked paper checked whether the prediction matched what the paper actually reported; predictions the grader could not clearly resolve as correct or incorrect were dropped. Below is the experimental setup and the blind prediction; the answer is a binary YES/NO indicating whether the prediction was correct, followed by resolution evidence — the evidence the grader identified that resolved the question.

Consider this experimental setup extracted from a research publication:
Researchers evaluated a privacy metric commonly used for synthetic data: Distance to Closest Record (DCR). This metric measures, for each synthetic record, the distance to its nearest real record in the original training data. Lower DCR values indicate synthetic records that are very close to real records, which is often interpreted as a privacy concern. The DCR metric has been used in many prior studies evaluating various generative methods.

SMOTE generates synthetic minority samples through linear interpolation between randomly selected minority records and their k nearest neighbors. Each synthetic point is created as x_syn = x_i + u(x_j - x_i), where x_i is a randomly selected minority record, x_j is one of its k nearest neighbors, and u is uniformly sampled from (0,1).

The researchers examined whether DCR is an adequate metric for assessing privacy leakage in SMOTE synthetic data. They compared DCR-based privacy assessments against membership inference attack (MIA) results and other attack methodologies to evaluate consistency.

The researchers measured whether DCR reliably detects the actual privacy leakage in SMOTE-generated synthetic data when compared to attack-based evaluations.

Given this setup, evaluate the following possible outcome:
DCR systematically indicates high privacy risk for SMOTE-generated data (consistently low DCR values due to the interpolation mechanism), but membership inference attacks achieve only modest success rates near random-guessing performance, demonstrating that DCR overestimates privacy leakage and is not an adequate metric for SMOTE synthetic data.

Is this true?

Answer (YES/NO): NO